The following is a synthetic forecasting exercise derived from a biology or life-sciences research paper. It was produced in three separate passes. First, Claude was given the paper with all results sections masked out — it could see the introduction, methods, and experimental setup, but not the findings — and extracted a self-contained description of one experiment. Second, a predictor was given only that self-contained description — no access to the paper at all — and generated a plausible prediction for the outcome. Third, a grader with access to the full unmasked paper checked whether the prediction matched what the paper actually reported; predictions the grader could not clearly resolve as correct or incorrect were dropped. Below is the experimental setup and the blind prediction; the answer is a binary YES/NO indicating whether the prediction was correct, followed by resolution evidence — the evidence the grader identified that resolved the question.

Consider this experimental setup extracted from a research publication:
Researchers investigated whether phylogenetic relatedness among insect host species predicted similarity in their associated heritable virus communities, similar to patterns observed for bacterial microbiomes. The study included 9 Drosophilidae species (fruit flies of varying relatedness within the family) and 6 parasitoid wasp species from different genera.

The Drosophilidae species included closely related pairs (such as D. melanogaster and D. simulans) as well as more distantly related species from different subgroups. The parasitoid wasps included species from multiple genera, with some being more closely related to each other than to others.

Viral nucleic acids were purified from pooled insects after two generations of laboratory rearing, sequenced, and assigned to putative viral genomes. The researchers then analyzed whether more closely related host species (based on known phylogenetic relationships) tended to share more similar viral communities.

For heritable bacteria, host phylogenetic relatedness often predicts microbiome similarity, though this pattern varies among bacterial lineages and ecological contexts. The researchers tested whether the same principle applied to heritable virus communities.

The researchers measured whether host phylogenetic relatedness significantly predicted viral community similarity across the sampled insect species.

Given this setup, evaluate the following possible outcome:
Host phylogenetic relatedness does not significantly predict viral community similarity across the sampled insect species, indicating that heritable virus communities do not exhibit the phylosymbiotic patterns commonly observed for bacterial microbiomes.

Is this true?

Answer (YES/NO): YES